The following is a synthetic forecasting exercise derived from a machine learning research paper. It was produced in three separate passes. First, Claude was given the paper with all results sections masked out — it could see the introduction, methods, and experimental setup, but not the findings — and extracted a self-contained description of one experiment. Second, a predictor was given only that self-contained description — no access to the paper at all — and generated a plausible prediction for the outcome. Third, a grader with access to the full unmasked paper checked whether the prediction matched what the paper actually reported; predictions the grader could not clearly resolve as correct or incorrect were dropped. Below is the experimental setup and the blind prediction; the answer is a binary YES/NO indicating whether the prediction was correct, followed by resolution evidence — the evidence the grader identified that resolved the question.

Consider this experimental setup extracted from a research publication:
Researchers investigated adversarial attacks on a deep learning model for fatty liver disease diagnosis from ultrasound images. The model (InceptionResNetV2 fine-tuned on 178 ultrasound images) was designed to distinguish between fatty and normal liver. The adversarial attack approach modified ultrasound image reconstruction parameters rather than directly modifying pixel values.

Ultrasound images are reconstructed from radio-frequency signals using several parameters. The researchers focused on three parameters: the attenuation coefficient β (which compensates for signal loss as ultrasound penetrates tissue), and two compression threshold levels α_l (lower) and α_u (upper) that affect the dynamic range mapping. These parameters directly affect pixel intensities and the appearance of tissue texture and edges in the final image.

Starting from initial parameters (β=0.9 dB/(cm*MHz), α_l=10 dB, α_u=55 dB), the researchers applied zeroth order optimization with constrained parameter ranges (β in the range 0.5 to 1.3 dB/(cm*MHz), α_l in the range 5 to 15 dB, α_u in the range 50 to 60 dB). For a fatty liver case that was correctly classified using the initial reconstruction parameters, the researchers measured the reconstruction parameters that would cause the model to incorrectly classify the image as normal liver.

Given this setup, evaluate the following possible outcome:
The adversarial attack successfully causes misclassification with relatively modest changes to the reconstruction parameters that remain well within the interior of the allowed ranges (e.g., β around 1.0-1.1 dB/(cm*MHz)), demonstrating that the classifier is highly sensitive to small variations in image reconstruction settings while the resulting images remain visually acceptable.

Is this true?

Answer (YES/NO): YES